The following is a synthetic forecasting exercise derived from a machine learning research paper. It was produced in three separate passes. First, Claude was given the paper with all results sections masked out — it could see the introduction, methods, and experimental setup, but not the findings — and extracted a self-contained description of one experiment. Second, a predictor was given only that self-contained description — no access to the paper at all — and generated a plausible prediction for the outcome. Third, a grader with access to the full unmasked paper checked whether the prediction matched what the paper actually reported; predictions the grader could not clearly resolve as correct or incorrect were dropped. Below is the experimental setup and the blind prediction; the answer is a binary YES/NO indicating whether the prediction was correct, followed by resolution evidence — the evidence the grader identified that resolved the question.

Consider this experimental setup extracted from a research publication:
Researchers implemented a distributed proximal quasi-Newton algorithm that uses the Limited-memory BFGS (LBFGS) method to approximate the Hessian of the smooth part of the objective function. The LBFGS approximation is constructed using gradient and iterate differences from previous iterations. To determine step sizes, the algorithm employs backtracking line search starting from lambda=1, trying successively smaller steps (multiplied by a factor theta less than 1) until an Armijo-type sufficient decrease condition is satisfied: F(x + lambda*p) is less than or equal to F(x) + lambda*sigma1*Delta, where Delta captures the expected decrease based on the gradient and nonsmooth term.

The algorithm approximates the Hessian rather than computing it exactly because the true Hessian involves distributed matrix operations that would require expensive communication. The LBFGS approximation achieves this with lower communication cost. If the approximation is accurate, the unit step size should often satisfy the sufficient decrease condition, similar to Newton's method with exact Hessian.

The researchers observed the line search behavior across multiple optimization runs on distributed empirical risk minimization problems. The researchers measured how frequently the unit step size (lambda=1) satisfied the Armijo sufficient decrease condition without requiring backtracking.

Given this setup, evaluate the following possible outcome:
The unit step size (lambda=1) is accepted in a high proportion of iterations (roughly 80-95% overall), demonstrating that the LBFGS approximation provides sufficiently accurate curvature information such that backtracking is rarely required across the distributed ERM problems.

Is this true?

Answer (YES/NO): NO